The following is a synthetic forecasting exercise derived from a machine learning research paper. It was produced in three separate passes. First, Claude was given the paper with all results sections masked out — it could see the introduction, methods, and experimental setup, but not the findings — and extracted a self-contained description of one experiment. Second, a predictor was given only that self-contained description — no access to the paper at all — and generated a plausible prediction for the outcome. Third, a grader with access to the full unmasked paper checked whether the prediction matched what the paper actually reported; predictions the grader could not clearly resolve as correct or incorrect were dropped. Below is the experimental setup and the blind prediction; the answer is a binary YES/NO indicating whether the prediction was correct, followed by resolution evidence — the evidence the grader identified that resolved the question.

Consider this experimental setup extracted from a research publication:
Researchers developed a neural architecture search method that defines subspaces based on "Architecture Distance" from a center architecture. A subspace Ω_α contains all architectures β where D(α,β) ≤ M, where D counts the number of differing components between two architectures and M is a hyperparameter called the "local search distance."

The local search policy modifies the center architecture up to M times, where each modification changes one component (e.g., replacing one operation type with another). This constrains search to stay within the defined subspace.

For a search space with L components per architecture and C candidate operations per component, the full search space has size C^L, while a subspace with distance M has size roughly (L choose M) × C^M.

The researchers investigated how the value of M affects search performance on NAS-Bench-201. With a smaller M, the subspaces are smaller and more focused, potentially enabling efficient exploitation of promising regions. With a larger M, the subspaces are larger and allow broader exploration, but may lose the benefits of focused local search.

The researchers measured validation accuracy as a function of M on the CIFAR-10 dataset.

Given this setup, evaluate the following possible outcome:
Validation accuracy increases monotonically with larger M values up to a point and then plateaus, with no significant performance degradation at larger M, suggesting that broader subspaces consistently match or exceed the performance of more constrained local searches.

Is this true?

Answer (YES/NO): NO